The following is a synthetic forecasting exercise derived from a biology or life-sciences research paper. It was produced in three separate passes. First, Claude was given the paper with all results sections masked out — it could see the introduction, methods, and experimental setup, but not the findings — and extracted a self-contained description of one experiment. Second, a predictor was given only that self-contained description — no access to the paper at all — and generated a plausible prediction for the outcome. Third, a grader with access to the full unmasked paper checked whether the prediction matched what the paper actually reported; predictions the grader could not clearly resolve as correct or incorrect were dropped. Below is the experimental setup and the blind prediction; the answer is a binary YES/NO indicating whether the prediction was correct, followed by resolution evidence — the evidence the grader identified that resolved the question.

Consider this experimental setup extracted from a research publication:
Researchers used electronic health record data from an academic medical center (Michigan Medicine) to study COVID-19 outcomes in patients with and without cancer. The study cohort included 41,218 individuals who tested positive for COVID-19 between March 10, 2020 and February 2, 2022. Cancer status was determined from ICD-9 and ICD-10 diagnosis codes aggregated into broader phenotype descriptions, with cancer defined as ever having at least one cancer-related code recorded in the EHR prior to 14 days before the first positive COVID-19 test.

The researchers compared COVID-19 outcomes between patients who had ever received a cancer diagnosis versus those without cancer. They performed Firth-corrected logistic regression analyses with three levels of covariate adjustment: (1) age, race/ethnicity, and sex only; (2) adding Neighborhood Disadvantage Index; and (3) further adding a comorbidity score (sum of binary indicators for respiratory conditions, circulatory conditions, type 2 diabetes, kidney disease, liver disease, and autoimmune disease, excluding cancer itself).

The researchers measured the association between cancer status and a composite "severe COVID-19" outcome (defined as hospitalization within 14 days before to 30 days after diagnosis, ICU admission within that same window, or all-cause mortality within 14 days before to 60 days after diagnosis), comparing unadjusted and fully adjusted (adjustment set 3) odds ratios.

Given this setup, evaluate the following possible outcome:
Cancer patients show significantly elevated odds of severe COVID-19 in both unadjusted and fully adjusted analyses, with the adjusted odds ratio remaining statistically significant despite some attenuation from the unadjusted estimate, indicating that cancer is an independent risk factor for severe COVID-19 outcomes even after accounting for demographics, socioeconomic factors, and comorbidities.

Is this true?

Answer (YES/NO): YES